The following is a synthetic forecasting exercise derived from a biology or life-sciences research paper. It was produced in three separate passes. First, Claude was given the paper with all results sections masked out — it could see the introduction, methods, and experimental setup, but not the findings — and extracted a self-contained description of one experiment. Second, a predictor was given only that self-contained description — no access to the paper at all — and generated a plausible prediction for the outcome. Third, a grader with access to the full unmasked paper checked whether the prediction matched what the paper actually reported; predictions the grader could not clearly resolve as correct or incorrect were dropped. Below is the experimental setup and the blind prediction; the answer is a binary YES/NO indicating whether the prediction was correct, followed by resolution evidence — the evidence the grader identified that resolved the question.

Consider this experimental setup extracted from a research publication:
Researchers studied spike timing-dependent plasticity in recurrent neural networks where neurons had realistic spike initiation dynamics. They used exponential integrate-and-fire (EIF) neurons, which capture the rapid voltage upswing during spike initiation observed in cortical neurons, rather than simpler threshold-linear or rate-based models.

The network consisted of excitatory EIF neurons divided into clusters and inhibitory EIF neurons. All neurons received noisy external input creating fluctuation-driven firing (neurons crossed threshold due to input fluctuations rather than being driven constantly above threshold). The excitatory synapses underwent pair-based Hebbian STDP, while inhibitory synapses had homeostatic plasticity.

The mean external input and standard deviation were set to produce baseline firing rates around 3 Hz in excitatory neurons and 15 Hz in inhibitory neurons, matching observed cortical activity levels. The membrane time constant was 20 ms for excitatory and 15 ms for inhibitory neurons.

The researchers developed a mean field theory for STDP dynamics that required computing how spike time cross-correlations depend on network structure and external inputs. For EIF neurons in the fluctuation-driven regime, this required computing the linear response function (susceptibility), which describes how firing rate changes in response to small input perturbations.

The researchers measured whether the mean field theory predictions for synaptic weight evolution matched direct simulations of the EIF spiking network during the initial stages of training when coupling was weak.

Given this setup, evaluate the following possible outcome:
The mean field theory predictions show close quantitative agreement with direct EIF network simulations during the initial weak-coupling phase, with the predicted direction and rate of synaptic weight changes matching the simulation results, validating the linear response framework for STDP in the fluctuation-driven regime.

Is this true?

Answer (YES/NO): YES